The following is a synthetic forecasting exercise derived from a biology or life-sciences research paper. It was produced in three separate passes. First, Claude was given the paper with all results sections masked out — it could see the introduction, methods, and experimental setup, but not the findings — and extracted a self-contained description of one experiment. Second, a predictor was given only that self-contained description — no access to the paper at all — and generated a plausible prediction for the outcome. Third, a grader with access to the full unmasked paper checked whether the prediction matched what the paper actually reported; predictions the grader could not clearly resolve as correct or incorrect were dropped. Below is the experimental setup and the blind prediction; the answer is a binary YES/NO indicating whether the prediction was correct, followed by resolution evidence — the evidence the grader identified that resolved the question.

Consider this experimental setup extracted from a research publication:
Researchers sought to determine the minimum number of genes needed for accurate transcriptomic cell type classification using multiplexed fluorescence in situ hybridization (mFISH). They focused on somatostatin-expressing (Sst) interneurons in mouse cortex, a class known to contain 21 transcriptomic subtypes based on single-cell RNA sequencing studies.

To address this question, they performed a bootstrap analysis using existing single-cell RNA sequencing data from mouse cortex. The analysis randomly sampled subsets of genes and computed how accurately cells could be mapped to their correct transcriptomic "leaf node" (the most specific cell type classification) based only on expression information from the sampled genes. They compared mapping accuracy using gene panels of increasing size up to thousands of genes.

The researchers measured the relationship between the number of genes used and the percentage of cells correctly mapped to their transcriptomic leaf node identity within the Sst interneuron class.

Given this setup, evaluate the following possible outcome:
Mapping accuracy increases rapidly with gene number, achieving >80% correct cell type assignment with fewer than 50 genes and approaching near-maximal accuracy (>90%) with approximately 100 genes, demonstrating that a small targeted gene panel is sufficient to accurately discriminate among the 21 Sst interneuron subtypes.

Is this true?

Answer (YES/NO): NO